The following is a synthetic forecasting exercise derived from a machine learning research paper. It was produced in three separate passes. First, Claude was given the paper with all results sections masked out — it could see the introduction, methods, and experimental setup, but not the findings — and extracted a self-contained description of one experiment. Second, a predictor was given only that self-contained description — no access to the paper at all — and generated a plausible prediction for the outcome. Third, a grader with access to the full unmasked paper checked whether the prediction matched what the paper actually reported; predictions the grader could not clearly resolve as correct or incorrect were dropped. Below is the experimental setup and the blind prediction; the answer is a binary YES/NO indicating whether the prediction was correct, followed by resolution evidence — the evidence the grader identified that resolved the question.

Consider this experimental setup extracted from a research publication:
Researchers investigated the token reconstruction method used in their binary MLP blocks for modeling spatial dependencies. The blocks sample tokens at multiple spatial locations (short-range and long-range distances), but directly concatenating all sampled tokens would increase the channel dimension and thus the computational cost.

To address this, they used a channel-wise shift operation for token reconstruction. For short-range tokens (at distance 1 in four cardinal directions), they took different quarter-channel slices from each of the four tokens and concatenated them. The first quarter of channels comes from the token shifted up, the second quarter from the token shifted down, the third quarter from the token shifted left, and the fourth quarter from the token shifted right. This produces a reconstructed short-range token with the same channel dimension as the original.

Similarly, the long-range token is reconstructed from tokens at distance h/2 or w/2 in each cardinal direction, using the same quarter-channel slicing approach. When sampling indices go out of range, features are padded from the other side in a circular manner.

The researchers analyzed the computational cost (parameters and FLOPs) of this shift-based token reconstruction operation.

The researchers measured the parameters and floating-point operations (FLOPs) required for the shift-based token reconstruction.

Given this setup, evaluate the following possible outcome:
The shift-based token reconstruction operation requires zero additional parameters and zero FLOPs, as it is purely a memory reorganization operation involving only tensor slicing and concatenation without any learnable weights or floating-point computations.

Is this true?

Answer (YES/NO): YES